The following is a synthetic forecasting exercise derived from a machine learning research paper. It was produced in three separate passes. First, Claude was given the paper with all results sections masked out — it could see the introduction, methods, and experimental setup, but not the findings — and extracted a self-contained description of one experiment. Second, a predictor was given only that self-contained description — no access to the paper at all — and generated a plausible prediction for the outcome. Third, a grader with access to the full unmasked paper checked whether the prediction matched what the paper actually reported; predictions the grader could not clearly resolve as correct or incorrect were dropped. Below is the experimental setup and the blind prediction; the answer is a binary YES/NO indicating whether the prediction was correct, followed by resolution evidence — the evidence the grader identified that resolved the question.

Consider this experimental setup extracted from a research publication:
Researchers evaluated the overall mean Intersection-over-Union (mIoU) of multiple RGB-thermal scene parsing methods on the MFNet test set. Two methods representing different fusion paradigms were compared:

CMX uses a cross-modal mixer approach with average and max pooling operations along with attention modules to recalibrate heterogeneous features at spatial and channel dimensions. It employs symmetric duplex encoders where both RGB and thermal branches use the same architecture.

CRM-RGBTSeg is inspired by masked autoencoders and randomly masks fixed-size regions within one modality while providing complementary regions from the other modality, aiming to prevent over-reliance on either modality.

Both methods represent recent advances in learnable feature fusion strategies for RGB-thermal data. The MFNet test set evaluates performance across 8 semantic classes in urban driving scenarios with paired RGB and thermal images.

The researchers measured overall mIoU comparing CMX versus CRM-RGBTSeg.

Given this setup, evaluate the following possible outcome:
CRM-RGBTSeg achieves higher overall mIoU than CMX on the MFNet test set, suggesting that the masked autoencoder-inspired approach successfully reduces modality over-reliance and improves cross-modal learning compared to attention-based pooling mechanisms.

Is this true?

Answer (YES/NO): YES